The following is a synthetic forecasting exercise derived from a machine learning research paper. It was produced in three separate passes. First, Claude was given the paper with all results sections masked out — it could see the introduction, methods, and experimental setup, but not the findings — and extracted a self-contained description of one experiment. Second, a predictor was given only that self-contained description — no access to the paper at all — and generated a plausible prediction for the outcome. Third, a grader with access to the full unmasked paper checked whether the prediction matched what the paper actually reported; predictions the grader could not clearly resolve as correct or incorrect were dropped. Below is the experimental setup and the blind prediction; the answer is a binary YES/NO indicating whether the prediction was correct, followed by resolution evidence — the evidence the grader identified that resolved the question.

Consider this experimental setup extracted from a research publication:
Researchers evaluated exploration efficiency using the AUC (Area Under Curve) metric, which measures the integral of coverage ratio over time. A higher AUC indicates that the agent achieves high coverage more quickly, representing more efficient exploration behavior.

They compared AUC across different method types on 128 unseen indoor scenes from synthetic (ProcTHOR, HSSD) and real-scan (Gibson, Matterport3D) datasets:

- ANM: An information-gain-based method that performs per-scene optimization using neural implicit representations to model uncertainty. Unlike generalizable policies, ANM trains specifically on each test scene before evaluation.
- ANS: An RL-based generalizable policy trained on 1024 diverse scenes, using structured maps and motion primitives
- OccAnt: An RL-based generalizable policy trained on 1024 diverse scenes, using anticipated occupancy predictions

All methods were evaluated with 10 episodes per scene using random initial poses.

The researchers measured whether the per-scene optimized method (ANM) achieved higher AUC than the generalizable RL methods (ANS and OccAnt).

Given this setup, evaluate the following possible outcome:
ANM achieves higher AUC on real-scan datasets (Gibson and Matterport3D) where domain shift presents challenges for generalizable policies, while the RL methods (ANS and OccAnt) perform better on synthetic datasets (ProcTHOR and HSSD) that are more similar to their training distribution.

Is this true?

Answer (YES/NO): NO